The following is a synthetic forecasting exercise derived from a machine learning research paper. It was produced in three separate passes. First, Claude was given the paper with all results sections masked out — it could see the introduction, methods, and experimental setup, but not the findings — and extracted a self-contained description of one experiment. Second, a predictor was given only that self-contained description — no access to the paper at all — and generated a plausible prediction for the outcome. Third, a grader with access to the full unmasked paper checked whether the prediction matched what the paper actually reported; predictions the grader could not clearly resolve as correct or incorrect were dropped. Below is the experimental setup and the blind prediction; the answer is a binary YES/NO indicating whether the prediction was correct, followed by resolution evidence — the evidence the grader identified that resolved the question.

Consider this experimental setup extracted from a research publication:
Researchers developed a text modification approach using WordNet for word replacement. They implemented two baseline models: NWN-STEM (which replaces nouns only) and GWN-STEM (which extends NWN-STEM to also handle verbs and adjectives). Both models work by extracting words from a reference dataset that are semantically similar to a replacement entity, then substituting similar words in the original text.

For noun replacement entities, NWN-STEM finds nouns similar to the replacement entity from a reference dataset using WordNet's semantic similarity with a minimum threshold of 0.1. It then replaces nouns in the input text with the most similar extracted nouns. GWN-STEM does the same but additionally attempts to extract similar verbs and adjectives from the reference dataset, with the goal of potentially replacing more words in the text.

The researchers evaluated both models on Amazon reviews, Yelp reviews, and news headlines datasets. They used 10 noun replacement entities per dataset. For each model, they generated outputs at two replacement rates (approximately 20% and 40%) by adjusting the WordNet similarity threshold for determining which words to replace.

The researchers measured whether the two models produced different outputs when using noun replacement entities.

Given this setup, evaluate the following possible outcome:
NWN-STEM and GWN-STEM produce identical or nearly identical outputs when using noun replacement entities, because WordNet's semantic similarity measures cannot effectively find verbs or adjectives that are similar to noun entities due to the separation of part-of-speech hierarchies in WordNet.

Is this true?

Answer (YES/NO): YES